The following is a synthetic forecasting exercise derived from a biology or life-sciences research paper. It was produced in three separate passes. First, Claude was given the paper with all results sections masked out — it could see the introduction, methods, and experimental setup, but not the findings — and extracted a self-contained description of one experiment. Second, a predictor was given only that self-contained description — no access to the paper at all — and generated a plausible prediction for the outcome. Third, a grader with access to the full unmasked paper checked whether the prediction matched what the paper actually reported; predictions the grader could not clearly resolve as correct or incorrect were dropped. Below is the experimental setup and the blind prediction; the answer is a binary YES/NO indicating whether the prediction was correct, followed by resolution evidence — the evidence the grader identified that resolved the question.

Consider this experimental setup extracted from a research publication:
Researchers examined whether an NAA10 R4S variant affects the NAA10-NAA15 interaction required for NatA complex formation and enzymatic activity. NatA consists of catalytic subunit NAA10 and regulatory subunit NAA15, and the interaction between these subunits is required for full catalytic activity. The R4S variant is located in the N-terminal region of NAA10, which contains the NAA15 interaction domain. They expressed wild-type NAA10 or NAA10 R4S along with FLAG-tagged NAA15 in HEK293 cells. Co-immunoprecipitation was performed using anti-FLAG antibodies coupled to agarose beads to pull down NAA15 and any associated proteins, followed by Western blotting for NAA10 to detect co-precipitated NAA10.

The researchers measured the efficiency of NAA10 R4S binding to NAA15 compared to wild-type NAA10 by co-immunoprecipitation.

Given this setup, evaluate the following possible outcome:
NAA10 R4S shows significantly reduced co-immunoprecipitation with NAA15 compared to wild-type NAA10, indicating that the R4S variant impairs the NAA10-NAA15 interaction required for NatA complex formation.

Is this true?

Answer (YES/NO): YES